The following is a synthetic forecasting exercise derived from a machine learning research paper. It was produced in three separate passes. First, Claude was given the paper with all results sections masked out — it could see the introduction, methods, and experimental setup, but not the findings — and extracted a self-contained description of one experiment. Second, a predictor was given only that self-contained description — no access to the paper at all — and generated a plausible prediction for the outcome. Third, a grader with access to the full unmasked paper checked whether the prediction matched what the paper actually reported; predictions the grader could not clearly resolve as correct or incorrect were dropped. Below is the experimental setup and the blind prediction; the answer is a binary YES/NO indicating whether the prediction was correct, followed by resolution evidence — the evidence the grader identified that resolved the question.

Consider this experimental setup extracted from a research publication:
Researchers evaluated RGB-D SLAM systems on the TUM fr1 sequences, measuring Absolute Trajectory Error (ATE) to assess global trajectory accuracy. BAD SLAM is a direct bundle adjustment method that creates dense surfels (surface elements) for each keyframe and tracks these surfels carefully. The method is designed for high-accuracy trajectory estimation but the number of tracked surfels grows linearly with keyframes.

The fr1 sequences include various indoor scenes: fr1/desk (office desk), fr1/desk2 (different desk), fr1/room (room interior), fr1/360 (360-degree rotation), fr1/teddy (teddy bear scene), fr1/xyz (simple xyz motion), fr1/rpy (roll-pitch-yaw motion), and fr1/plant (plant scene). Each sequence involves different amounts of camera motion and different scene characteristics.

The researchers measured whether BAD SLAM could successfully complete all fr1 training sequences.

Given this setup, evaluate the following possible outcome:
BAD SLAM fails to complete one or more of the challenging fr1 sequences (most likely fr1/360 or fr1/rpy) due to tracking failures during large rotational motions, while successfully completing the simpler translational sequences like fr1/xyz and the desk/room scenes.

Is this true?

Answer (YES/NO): NO